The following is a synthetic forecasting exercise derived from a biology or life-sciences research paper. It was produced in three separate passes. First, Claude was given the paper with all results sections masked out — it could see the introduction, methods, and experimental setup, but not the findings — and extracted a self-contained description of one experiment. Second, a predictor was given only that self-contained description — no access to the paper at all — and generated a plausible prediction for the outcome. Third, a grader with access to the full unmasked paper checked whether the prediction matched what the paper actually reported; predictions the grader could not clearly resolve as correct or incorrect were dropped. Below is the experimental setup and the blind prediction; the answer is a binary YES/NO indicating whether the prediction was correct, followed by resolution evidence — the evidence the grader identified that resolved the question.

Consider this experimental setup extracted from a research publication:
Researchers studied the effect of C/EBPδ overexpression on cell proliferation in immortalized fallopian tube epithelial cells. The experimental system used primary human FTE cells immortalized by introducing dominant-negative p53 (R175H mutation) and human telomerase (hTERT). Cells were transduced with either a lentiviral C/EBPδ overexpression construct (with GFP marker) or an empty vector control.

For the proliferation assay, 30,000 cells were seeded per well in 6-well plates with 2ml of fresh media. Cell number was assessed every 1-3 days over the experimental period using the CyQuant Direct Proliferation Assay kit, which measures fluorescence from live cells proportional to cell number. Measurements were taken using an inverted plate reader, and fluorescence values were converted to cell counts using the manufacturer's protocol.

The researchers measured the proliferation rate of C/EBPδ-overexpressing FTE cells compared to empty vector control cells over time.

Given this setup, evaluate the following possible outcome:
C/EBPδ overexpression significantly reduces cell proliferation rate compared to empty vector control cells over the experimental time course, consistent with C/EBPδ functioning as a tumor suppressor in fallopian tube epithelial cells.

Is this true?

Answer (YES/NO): YES